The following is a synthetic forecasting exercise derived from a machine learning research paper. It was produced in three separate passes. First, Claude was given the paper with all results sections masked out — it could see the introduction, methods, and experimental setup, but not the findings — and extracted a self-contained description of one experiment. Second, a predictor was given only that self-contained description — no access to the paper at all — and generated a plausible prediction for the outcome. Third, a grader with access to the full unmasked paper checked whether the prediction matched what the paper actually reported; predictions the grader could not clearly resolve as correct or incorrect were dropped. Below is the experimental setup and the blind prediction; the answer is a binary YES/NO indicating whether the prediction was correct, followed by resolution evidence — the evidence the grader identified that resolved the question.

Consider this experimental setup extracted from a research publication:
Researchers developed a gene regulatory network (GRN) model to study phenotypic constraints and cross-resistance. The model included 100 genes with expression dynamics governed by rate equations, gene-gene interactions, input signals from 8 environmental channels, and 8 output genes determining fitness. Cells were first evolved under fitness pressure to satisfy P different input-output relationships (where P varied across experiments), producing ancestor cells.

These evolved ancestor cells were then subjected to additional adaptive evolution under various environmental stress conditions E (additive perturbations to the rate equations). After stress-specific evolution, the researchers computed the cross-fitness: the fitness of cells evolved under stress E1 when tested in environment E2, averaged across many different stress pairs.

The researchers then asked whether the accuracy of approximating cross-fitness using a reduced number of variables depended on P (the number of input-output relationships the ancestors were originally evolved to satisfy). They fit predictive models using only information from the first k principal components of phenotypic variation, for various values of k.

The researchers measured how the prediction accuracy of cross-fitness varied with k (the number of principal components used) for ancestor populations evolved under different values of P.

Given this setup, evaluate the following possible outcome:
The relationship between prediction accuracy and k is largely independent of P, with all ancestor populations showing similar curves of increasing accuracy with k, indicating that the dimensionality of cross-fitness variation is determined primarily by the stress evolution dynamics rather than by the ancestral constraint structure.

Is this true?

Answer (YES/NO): NO